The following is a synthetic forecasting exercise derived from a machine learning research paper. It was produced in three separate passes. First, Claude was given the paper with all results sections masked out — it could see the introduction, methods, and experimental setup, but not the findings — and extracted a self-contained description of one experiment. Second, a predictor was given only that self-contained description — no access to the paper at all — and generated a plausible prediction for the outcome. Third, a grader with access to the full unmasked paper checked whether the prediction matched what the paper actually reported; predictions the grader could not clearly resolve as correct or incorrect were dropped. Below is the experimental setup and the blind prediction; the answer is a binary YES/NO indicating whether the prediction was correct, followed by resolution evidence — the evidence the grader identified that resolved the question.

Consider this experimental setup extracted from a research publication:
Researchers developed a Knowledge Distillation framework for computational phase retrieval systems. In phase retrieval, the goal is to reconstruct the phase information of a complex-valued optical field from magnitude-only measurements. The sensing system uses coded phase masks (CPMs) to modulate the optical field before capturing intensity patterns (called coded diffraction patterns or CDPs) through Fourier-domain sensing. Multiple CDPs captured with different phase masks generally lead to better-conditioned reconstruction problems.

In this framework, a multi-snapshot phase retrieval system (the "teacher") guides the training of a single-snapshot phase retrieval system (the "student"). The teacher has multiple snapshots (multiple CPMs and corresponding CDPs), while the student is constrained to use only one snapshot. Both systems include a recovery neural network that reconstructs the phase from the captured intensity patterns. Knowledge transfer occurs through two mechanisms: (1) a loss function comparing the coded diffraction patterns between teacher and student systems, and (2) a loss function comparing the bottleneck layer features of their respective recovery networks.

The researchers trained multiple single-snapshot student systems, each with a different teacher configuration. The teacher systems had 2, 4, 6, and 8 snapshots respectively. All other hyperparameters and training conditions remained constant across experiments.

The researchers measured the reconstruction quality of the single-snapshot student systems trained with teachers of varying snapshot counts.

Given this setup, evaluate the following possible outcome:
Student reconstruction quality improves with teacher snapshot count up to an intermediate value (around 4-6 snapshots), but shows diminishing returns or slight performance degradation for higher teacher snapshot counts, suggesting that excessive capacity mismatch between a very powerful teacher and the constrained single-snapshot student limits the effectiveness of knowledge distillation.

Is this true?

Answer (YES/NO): YES